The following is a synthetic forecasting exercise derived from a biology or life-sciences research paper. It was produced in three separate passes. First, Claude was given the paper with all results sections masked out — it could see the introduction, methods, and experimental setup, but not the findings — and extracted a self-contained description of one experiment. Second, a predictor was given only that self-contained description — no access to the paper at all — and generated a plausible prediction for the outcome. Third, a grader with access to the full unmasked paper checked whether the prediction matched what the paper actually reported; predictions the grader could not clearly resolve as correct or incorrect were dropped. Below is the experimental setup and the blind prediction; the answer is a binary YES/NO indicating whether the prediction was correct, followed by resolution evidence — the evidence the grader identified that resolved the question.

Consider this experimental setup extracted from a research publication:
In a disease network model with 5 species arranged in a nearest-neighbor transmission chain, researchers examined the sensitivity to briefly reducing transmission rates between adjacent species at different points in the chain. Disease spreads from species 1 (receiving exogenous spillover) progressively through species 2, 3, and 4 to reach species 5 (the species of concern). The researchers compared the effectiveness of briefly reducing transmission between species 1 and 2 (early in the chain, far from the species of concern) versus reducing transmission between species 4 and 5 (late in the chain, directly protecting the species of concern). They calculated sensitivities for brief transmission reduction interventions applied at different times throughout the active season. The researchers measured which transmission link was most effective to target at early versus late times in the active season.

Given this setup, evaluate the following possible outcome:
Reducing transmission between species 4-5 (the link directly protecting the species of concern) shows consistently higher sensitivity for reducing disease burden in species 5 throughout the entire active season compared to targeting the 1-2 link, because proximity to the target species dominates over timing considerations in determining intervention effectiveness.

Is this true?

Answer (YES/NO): NO